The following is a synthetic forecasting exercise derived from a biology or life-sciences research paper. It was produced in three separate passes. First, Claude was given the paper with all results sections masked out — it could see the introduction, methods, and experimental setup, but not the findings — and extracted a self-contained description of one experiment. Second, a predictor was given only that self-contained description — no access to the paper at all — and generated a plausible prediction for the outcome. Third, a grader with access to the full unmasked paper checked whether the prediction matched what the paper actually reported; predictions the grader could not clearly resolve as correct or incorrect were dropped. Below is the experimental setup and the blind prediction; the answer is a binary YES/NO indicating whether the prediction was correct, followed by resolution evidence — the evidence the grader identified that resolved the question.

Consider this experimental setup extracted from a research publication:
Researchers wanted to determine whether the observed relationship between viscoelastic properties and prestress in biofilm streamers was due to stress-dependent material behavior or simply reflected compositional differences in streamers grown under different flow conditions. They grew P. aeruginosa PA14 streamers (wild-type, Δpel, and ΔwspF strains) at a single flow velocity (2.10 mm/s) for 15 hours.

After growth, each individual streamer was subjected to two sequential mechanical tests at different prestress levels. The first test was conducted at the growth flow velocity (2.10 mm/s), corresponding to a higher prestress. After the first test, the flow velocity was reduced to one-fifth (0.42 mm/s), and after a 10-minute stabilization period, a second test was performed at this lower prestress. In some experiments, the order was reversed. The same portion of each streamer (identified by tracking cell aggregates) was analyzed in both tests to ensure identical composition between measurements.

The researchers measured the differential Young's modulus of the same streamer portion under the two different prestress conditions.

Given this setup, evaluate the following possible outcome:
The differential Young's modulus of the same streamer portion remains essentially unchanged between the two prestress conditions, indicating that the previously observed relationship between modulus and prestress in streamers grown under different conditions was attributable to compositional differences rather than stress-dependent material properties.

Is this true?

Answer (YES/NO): NO